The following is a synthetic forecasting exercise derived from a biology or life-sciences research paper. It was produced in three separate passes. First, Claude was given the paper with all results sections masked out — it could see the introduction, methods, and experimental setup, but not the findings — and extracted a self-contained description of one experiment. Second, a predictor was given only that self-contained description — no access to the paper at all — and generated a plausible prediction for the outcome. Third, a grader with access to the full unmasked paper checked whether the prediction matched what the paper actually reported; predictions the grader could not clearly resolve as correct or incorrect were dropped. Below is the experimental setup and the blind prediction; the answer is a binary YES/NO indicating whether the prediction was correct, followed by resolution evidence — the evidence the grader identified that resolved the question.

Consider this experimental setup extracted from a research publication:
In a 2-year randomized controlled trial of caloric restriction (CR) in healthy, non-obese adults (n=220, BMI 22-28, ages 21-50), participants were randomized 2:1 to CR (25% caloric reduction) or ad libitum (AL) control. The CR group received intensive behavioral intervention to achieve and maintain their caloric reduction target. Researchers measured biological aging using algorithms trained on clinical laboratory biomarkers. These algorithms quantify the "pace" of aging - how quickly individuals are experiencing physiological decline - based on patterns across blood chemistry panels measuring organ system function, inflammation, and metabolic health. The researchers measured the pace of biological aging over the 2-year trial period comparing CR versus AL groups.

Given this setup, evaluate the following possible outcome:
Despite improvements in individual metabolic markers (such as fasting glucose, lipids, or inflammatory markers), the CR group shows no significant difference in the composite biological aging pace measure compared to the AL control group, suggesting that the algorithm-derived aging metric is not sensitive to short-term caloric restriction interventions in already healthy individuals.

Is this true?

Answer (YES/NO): NO